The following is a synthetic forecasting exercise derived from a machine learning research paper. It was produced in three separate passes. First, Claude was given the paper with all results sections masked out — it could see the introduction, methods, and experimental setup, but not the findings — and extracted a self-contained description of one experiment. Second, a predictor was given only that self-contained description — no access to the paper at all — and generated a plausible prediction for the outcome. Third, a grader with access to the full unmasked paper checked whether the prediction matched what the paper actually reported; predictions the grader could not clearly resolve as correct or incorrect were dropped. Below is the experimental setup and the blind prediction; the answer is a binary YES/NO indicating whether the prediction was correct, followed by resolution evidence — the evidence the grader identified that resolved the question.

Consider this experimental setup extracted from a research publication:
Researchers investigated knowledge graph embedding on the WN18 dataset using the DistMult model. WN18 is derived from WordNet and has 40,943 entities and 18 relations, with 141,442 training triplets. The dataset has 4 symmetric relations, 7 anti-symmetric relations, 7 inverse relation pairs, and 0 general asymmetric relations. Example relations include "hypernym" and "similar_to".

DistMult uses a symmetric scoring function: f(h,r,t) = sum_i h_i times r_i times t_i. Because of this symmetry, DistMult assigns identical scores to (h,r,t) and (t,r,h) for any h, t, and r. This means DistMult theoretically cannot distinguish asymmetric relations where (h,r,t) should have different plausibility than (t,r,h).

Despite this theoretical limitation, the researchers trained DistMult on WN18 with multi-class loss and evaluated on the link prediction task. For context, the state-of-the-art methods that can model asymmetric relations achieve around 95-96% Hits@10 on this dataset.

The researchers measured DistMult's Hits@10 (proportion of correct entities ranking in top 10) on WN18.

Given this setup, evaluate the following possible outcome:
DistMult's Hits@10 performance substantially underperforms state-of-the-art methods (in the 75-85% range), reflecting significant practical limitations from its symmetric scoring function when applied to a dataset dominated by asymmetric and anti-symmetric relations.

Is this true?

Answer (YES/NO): NO